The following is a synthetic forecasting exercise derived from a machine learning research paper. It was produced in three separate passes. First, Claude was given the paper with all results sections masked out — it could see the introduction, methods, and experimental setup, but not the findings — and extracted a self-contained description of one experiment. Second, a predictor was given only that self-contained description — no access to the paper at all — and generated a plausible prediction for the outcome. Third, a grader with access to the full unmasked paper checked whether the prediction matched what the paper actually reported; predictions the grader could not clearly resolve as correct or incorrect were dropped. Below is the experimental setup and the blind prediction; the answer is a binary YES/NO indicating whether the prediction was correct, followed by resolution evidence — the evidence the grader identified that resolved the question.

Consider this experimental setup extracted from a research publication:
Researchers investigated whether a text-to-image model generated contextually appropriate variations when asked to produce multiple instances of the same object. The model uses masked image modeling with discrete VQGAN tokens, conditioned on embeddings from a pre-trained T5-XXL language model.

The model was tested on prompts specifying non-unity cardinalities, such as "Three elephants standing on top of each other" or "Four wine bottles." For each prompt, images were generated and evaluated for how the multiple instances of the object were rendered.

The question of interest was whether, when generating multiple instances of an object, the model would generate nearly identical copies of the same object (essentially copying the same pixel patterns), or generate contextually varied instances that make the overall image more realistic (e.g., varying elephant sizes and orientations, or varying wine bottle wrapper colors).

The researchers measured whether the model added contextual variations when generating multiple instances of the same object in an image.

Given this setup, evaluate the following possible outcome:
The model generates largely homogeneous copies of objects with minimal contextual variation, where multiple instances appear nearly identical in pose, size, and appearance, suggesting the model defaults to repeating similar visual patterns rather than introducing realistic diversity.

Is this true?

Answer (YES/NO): NO